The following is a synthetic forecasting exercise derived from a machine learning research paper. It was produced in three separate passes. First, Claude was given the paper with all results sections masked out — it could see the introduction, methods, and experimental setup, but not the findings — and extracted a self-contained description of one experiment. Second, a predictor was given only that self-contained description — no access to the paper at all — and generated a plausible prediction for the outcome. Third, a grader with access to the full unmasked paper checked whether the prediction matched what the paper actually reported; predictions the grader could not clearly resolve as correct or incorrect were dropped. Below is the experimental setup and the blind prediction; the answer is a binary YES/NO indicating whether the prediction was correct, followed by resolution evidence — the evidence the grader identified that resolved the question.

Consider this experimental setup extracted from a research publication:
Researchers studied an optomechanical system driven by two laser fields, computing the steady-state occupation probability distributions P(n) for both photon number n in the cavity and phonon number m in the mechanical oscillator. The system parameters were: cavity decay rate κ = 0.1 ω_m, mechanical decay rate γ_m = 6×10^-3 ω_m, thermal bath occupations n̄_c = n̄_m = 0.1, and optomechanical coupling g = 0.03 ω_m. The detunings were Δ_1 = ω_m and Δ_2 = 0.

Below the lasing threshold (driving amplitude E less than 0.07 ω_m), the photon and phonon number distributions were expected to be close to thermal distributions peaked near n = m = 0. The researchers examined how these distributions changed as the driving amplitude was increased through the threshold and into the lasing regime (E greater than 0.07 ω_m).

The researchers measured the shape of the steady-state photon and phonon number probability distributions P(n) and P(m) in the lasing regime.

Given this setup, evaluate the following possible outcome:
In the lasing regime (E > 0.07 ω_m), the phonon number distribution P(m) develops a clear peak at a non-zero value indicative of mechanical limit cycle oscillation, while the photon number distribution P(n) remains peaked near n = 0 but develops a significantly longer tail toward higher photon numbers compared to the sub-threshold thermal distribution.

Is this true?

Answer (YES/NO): NO